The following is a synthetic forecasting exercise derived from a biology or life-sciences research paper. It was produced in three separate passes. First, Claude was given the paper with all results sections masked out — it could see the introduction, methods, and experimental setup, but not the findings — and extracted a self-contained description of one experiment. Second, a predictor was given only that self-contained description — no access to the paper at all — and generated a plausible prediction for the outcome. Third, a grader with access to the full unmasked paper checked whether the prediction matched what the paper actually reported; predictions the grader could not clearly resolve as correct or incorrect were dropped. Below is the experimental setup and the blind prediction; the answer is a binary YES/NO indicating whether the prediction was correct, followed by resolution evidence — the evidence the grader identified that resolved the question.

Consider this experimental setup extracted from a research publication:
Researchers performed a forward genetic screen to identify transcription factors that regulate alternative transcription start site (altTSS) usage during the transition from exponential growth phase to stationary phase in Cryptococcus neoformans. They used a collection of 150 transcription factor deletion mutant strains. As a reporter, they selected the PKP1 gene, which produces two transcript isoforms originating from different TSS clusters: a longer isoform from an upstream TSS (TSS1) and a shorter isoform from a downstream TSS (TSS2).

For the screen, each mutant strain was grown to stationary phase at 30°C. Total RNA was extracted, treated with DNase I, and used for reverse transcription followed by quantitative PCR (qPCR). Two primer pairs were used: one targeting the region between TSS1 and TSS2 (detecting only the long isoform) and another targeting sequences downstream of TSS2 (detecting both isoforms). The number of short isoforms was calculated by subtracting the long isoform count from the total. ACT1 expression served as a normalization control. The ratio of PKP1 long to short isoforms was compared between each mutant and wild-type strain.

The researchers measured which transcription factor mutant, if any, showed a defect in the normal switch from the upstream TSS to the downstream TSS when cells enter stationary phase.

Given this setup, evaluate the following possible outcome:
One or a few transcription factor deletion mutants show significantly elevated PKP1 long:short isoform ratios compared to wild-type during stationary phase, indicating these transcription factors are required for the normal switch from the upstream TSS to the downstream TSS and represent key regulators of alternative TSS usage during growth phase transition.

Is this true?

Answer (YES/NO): YES